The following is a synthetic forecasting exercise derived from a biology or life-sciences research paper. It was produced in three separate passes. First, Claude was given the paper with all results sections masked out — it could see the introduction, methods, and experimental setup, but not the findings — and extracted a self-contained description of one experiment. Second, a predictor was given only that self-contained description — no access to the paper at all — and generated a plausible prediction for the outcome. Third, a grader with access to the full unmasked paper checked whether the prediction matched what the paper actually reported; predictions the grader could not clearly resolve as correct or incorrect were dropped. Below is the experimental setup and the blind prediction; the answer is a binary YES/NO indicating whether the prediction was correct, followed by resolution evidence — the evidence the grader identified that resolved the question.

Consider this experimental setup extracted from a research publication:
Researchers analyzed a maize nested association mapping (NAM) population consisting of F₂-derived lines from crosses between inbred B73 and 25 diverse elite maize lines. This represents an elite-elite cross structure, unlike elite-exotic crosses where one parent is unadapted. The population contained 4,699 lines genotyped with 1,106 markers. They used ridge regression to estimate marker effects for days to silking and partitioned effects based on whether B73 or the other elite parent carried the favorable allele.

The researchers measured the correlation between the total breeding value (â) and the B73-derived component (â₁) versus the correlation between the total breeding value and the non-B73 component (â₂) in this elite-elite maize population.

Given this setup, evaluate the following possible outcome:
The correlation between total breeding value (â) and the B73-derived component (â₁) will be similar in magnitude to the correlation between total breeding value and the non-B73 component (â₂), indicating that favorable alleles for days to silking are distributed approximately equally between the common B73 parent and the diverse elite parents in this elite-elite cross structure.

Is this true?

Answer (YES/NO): NO